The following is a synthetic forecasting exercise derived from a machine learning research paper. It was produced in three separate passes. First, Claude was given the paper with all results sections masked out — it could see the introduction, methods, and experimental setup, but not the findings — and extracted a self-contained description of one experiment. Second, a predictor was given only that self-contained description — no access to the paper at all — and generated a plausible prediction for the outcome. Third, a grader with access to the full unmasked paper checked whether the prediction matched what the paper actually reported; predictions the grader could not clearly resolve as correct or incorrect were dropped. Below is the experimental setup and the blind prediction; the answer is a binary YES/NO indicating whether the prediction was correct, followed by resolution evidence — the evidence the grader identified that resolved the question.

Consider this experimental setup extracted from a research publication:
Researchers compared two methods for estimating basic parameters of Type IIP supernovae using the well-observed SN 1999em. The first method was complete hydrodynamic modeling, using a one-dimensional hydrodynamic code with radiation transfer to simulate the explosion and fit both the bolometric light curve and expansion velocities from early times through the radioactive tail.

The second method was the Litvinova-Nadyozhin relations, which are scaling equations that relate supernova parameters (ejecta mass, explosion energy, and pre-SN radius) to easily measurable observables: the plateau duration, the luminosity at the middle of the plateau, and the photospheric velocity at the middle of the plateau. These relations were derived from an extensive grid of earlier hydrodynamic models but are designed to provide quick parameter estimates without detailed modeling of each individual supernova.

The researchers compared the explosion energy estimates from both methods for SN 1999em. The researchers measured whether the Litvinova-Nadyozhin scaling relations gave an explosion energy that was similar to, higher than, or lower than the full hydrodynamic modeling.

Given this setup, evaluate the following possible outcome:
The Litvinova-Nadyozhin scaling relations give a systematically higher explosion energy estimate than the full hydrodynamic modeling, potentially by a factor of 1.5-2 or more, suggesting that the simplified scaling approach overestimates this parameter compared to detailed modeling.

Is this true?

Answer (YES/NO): NO